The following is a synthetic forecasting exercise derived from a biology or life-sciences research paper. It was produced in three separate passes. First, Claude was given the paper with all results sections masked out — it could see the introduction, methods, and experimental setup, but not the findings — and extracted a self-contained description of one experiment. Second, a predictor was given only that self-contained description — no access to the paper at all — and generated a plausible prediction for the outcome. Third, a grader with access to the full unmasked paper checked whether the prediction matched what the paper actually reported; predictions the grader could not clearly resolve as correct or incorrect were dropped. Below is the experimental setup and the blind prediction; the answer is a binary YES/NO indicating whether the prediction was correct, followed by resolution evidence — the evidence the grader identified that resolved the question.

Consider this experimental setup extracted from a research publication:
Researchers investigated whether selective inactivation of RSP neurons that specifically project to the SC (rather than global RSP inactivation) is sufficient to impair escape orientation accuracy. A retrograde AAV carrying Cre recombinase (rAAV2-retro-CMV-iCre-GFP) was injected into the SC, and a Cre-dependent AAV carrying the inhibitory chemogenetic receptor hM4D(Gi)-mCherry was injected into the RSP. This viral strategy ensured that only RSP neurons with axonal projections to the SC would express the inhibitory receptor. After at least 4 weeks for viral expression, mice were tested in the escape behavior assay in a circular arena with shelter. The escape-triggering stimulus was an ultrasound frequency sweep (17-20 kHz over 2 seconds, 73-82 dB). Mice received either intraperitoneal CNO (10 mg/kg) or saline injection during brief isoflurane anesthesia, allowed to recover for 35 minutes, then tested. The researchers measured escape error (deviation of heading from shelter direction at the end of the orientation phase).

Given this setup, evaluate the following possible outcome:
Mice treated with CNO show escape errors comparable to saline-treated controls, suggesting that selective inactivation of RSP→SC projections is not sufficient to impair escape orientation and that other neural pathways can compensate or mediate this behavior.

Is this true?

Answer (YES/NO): NO